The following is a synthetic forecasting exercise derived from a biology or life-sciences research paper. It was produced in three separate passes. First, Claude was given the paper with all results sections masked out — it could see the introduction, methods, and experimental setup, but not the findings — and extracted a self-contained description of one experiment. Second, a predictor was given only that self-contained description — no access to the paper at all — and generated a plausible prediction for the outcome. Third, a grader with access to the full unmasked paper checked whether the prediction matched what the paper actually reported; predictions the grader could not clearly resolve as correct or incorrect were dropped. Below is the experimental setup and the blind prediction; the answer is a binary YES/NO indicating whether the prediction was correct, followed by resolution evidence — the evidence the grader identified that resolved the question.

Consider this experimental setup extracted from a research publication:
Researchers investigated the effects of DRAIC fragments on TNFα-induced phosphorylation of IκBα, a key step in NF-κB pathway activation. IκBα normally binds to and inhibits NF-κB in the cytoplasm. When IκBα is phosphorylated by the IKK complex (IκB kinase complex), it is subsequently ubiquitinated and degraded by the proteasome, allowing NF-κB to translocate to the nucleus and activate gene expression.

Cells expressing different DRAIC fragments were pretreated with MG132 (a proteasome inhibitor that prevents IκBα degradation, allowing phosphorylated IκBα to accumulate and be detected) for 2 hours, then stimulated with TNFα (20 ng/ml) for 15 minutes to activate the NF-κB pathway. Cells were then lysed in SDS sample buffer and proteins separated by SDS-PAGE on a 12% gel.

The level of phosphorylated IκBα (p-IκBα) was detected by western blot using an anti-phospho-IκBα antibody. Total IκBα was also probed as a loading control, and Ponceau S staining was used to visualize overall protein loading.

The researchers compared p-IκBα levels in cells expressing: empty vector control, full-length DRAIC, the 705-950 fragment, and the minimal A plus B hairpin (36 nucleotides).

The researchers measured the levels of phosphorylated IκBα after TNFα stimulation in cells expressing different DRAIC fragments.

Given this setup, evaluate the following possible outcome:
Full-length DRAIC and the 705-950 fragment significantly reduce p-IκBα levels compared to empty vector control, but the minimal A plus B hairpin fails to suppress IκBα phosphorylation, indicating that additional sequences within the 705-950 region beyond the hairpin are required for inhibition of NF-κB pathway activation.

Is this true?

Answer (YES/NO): NO